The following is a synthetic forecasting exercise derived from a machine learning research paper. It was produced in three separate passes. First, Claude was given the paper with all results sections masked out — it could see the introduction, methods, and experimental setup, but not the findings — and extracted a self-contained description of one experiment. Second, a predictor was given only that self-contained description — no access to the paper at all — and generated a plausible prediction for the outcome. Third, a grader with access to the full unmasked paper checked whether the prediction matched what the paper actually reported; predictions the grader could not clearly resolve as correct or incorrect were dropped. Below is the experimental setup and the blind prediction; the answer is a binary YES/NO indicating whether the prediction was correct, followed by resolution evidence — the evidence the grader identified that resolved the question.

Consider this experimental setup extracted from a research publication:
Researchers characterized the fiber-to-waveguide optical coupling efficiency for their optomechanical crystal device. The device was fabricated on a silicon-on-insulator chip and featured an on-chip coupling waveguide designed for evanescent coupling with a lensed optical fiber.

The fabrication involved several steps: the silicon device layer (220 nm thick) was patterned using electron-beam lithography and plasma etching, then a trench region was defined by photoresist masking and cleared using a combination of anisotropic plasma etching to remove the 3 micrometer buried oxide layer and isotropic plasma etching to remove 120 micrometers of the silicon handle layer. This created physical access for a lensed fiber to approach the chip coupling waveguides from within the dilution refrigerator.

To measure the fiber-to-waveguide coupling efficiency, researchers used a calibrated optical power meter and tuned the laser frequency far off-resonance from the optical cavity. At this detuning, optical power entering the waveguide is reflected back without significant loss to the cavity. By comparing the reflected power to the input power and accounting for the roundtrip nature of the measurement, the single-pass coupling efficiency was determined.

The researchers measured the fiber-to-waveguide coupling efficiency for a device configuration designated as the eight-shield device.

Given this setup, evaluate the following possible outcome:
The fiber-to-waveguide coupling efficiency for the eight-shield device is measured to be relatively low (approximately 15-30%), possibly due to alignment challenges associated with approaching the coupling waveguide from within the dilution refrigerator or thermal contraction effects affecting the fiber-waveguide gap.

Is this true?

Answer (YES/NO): NO